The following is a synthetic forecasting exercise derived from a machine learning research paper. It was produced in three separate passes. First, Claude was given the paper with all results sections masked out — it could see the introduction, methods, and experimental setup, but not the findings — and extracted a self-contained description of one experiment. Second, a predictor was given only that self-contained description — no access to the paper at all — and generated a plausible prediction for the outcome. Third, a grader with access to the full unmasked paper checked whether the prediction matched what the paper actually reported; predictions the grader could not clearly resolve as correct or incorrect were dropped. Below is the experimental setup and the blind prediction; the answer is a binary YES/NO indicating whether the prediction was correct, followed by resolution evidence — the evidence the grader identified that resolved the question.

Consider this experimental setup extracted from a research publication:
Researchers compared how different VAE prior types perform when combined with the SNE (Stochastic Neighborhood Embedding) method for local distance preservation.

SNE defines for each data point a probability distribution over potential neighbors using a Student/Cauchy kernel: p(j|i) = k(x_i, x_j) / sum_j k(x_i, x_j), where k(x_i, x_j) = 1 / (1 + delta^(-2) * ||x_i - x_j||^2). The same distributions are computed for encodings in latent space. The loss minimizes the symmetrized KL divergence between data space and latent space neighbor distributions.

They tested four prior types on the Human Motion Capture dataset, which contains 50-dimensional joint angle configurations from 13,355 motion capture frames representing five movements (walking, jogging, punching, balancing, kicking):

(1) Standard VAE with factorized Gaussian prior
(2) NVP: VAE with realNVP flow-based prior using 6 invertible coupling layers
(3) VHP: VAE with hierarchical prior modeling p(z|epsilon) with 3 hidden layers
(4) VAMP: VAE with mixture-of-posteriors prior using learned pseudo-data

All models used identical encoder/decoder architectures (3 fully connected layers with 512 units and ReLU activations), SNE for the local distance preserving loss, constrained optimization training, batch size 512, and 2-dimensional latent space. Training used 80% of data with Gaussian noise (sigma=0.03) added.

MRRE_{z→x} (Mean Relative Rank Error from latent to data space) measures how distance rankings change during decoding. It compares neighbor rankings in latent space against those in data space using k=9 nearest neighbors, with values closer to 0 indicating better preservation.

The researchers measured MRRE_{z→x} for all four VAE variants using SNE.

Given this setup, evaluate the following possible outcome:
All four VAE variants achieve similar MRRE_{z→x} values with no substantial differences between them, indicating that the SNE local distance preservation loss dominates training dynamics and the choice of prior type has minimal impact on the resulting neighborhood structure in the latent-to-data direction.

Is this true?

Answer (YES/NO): NO